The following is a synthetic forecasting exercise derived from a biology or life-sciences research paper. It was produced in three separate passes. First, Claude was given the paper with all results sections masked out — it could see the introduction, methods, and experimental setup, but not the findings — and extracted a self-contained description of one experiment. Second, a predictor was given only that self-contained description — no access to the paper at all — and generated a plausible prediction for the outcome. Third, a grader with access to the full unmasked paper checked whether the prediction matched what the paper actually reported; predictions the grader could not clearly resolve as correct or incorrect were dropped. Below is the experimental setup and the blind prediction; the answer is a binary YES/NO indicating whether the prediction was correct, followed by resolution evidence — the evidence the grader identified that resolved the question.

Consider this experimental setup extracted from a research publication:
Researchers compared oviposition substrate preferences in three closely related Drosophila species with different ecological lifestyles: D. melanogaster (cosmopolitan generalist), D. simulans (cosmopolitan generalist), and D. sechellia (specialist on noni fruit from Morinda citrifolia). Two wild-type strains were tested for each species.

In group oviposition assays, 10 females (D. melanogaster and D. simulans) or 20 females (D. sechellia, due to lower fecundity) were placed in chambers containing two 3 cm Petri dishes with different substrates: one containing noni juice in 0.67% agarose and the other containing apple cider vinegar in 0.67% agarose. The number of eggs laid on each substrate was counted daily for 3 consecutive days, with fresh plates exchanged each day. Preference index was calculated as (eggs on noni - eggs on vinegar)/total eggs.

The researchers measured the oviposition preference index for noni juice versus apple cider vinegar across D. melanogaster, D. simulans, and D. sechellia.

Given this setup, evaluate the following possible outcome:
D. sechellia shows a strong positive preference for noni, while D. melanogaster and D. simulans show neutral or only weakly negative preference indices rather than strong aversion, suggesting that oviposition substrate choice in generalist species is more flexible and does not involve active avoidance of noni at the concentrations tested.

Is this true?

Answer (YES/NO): YES